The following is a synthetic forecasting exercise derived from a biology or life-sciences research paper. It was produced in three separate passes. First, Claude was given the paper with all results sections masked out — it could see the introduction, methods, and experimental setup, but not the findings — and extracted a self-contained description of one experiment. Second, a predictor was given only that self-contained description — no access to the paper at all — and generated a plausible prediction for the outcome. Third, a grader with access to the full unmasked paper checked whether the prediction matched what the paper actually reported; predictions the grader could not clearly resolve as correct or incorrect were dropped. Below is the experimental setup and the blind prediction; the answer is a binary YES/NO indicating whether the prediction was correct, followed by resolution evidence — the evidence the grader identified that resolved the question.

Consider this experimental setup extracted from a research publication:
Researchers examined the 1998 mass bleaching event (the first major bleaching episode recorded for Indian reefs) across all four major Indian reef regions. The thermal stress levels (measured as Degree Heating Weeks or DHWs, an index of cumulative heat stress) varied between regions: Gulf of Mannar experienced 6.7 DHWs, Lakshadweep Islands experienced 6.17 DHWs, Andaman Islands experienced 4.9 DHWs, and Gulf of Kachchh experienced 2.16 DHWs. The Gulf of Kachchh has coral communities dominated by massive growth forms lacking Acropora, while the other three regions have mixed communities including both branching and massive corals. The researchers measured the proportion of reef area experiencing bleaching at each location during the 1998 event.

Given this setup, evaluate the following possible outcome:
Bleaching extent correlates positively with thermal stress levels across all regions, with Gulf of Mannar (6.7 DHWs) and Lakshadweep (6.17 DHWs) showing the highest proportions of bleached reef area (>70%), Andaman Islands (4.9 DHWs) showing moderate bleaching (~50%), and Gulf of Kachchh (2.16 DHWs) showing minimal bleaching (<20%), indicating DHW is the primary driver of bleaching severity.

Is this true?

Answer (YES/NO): NO